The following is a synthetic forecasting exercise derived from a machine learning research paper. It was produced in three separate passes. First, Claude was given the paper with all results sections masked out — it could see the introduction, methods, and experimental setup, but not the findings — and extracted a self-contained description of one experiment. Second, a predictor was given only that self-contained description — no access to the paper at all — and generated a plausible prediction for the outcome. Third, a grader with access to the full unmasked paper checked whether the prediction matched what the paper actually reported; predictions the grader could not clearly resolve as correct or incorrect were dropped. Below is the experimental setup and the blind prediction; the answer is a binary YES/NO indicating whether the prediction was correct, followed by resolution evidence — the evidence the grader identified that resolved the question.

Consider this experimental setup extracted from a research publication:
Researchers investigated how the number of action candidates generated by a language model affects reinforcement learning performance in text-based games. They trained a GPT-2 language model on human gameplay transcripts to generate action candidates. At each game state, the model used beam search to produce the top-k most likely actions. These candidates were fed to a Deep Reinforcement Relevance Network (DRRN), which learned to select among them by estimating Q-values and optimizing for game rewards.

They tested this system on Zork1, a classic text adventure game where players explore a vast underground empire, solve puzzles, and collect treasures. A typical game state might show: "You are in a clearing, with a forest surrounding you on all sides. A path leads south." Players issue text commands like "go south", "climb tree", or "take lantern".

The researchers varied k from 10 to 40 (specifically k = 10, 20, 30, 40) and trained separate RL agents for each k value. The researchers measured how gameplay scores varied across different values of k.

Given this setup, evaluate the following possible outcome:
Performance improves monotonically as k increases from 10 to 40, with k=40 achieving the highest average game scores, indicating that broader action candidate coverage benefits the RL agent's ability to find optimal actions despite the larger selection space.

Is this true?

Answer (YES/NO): NO